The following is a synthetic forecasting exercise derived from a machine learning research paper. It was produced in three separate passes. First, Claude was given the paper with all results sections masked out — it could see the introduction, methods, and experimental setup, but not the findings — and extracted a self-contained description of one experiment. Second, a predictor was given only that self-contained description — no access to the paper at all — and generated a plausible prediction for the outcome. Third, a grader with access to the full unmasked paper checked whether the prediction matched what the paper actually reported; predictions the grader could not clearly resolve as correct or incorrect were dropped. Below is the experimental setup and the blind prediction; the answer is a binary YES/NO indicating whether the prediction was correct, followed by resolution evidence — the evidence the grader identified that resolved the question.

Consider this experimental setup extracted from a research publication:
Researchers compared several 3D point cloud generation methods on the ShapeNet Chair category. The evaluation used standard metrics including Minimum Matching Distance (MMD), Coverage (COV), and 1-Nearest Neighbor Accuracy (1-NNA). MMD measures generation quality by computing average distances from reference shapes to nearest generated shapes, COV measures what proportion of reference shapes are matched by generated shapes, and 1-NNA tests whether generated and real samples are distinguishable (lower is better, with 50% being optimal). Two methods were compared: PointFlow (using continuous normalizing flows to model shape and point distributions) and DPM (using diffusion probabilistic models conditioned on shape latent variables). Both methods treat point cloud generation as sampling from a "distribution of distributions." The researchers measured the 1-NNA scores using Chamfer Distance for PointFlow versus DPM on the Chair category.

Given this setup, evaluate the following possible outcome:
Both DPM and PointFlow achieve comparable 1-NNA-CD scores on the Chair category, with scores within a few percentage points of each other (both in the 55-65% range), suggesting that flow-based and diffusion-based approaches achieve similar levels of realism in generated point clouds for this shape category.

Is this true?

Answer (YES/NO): NO